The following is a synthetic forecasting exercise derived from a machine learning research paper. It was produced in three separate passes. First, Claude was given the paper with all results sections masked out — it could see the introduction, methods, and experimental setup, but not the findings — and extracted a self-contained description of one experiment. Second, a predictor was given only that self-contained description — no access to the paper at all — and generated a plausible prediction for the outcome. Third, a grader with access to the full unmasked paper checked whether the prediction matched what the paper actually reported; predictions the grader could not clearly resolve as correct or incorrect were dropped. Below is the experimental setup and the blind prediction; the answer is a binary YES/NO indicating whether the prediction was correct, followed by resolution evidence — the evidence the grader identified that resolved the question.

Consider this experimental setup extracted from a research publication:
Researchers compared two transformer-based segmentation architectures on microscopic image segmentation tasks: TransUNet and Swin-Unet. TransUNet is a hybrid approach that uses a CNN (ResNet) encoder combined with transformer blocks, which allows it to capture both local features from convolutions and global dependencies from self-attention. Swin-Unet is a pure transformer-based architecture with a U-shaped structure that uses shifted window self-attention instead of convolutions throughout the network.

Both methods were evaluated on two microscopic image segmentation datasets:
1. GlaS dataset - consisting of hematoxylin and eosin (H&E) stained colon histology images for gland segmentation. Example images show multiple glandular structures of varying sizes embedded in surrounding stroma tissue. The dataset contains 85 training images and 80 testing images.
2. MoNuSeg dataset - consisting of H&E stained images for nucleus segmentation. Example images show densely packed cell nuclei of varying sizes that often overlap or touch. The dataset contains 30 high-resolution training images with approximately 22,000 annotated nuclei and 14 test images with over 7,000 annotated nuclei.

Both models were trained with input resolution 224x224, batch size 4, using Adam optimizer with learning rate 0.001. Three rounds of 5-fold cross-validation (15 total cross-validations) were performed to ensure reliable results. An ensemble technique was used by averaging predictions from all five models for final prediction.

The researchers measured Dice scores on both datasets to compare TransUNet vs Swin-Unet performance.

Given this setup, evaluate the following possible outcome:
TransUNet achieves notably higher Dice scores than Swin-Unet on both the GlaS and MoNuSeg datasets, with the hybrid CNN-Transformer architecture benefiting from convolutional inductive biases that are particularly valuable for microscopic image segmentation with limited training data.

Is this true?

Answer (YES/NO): NO